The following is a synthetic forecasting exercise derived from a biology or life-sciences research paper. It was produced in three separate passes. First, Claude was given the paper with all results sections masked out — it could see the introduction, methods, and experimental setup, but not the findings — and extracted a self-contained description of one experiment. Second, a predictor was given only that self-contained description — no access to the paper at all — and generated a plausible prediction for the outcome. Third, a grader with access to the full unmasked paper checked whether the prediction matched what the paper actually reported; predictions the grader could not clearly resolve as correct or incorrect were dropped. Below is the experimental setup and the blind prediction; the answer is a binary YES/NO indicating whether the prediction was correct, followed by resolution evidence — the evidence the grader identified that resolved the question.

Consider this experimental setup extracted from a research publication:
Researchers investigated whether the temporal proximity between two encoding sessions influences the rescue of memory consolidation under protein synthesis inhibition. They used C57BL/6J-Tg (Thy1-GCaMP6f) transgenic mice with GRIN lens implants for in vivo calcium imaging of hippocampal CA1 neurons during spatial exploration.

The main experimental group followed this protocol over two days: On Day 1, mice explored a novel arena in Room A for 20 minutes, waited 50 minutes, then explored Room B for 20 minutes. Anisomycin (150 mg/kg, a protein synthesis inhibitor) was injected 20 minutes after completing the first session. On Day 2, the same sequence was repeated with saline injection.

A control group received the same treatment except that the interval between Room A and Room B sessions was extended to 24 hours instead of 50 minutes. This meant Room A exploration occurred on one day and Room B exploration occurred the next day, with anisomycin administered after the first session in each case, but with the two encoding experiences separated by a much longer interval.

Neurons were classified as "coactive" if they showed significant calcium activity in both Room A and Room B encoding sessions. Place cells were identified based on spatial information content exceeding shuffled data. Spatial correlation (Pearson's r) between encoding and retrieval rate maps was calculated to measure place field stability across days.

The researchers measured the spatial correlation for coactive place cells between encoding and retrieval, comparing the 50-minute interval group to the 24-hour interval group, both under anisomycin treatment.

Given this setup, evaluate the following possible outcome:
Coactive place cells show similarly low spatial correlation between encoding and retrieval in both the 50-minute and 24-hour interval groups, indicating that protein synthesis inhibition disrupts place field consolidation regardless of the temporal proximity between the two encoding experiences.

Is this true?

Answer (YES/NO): NO